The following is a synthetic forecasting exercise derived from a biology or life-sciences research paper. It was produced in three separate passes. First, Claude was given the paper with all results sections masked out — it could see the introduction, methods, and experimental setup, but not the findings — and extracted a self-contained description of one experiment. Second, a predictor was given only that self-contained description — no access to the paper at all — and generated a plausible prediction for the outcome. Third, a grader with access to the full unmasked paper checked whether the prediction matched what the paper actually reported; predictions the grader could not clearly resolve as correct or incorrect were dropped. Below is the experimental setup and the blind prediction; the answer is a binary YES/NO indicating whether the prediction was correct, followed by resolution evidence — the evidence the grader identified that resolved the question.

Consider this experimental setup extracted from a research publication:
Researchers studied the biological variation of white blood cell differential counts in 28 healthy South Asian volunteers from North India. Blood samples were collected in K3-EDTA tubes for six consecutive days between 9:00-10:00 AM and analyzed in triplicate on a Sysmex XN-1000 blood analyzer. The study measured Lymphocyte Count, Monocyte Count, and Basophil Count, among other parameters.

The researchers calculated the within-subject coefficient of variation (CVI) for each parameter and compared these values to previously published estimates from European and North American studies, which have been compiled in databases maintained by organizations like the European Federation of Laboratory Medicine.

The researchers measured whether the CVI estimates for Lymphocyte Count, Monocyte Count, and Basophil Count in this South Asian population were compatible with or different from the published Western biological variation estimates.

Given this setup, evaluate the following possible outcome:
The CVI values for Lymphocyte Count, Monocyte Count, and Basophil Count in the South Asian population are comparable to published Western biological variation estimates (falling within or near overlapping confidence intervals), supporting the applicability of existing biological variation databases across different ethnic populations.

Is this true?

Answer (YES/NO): YES